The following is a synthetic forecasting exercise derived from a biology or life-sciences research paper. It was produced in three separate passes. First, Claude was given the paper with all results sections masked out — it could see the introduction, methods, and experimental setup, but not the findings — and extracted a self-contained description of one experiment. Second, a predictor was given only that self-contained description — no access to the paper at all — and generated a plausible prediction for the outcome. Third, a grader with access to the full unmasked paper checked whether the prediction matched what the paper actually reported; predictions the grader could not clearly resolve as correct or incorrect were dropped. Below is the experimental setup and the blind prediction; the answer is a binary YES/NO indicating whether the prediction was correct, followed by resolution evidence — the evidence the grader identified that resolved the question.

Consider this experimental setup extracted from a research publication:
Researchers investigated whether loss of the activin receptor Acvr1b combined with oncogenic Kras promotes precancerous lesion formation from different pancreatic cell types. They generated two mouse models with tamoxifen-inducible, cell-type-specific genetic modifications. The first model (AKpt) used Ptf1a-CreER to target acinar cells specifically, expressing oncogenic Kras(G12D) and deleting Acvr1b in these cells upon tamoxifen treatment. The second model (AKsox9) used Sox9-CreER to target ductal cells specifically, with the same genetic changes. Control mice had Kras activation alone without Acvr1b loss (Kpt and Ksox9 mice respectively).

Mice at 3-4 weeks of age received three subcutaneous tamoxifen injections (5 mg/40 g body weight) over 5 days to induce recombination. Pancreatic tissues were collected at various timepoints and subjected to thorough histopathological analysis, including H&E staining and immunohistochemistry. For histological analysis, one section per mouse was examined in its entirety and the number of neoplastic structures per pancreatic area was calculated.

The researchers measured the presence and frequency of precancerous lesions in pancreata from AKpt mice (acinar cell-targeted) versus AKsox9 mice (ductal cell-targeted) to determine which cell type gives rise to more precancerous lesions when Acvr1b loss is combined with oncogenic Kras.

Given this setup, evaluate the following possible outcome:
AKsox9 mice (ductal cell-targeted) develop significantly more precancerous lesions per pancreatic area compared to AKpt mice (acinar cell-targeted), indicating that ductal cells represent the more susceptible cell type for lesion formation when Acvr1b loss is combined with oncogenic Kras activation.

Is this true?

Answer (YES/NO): NO